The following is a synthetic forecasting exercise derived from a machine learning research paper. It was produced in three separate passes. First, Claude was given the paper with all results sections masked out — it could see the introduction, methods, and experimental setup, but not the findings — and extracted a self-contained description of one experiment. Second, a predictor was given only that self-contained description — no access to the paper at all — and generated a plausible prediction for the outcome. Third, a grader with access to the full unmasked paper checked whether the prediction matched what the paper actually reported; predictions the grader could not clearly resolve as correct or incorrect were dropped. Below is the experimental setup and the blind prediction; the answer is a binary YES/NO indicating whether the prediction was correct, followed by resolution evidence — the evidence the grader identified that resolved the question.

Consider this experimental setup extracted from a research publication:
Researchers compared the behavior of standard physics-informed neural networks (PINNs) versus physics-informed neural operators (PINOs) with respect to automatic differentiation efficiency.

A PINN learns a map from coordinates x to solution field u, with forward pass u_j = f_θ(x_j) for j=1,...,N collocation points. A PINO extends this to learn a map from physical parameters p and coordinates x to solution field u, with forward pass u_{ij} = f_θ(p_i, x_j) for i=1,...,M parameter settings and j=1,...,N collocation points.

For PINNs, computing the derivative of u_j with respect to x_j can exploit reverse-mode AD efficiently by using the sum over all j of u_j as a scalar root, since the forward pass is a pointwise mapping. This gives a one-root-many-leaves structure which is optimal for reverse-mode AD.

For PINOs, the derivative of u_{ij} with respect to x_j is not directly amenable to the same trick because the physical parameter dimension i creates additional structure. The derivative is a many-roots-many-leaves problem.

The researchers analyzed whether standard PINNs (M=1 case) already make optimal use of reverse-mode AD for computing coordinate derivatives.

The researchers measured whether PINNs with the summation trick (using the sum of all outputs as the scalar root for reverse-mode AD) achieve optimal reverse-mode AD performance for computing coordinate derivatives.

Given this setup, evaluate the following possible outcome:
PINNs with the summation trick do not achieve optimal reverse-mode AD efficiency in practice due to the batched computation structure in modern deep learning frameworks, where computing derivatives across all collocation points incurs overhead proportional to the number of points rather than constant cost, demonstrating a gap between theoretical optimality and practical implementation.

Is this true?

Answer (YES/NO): NO